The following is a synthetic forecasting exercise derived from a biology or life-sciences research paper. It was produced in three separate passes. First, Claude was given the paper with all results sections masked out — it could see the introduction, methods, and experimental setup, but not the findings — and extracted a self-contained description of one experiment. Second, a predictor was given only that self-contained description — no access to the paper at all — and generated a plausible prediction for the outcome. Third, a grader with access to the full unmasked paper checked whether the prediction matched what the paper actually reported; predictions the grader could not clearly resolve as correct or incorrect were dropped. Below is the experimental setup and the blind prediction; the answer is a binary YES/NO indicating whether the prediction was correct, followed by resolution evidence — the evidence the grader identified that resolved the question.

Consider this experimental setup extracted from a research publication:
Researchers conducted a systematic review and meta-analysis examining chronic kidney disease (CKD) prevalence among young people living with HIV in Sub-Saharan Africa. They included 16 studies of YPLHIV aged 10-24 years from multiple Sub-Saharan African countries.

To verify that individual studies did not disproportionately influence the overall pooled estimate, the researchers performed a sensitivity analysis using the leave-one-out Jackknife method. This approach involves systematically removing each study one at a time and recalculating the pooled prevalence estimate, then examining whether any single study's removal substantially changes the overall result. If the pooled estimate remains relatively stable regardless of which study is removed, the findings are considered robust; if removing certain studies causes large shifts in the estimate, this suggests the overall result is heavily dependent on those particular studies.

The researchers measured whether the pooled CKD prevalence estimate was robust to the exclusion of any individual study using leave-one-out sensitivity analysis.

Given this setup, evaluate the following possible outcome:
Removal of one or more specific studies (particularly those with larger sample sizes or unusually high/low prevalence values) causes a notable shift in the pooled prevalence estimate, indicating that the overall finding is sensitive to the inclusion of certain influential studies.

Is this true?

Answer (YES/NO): NO